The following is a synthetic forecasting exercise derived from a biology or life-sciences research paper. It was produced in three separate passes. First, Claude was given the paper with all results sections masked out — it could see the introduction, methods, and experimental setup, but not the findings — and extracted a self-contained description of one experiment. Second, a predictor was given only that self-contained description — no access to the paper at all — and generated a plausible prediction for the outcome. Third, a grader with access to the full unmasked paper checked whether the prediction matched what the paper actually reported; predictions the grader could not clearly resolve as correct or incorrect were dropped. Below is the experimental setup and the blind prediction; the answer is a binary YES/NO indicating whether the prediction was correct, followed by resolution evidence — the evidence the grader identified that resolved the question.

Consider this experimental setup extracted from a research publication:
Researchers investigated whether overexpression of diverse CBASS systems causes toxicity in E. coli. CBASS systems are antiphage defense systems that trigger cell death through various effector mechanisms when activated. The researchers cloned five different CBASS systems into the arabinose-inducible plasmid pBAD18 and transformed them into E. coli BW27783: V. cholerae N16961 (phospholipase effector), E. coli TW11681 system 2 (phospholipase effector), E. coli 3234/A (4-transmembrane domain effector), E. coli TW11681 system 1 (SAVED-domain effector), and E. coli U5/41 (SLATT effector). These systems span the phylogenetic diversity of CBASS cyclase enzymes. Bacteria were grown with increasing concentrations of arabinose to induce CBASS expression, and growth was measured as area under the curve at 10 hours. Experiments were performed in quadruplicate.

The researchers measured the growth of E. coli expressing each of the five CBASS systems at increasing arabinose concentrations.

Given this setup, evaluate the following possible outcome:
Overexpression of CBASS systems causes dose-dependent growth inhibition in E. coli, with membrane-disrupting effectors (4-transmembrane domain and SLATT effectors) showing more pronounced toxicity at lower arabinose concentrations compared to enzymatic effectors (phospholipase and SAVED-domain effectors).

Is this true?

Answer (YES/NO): NO